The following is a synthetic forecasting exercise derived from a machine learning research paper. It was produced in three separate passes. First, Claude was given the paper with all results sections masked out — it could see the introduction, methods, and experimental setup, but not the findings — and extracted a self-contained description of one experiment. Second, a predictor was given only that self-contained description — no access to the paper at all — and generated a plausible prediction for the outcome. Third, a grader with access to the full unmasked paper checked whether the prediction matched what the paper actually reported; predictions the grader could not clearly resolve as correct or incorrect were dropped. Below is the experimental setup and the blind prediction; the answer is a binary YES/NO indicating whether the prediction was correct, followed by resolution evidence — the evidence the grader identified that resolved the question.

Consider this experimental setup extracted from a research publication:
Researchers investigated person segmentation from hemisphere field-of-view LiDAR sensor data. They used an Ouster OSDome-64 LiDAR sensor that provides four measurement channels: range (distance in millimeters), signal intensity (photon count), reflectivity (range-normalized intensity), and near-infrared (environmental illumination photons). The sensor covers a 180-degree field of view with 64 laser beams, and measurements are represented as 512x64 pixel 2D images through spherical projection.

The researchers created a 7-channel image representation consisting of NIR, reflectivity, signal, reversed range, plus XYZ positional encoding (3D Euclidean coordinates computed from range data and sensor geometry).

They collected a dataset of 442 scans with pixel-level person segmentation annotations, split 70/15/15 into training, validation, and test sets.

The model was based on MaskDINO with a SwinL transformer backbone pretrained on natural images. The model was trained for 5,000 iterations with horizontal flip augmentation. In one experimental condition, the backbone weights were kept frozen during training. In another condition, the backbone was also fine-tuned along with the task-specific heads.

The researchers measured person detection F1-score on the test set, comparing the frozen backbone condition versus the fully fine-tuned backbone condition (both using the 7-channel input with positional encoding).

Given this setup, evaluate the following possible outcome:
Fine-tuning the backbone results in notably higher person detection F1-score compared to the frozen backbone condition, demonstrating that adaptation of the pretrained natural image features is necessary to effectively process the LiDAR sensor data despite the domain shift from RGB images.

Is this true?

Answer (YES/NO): NO